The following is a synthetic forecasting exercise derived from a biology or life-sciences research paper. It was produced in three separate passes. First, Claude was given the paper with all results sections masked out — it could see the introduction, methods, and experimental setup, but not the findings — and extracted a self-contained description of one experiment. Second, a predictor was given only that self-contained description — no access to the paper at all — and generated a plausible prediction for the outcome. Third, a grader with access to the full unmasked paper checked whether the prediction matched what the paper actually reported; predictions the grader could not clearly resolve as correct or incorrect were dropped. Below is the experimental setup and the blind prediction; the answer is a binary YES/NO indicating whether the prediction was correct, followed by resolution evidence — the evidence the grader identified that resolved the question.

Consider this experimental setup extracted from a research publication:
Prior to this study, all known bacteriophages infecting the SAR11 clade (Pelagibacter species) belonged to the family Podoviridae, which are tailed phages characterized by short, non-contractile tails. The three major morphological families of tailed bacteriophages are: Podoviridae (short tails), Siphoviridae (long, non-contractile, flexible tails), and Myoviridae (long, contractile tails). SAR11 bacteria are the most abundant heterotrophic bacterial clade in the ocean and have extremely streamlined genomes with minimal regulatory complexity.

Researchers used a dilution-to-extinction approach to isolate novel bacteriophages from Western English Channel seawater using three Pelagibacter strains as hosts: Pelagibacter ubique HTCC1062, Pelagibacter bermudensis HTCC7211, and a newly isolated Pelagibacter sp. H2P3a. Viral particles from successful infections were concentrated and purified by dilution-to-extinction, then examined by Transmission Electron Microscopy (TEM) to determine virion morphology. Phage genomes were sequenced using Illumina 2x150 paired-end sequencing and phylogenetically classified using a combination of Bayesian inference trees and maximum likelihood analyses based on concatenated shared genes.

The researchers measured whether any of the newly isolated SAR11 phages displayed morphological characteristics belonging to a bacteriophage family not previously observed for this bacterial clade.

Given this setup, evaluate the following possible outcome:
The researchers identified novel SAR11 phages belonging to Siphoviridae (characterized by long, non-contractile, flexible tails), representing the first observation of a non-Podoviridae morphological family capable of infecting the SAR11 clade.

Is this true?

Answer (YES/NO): NO